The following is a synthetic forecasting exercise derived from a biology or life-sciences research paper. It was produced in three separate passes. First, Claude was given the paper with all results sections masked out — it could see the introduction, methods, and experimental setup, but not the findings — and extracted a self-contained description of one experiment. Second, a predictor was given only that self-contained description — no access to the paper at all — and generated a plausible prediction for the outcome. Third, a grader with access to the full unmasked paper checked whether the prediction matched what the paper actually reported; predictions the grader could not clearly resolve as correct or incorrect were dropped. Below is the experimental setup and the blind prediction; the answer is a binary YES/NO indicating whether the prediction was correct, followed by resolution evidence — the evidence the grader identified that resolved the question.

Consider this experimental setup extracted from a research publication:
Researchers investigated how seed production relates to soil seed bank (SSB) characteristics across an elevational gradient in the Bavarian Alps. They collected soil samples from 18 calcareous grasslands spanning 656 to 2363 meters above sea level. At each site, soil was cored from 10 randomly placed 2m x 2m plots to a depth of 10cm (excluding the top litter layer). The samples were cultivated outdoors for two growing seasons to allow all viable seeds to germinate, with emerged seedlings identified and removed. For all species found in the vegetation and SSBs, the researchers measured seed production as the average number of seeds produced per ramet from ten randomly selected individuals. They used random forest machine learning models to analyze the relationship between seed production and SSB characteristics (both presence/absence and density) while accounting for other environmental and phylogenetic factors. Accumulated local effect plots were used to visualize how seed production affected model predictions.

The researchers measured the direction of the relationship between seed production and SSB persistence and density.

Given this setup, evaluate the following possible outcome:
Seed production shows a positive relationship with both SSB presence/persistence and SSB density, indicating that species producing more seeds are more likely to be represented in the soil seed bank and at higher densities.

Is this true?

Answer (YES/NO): NO